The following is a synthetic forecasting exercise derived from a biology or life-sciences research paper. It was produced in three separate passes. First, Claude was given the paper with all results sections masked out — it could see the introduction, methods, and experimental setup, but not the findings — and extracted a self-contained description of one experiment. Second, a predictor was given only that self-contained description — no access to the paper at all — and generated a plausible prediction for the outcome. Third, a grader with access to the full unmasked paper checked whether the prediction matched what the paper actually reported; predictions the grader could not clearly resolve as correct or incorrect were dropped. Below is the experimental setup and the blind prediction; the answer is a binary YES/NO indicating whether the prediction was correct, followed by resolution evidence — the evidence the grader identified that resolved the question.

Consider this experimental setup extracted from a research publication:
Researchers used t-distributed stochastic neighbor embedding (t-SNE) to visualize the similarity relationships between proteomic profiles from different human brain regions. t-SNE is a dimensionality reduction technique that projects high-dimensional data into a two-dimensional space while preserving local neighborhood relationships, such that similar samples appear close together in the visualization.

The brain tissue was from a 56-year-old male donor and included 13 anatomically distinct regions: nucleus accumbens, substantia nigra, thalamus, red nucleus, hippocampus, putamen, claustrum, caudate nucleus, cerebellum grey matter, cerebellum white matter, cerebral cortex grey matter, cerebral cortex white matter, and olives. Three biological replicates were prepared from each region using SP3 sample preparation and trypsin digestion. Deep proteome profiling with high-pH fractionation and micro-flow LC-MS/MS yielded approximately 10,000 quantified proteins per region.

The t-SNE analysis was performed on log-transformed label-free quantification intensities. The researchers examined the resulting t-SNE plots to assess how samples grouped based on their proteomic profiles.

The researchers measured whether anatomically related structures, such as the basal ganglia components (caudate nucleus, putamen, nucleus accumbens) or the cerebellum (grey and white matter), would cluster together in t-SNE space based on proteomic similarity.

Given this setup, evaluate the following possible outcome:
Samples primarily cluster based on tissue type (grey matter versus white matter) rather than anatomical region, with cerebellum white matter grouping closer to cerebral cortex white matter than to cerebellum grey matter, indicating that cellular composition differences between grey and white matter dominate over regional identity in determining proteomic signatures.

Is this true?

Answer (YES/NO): NO